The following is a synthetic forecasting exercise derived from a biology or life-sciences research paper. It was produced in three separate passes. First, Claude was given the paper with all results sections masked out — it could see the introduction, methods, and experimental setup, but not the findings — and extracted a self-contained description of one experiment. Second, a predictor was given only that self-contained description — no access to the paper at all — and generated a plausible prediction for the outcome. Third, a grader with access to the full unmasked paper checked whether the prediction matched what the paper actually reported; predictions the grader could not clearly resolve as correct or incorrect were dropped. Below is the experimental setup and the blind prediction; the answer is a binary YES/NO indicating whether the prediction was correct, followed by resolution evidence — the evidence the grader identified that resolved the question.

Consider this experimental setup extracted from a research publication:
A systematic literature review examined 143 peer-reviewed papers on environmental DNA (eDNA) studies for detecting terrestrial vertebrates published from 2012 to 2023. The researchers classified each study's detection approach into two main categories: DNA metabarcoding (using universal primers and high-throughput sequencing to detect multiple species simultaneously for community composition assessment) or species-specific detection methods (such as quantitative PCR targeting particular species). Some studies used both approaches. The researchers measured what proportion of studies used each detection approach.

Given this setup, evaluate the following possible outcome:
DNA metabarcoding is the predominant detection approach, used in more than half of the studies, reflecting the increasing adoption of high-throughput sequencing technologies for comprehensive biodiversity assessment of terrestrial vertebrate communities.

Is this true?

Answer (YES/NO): NO